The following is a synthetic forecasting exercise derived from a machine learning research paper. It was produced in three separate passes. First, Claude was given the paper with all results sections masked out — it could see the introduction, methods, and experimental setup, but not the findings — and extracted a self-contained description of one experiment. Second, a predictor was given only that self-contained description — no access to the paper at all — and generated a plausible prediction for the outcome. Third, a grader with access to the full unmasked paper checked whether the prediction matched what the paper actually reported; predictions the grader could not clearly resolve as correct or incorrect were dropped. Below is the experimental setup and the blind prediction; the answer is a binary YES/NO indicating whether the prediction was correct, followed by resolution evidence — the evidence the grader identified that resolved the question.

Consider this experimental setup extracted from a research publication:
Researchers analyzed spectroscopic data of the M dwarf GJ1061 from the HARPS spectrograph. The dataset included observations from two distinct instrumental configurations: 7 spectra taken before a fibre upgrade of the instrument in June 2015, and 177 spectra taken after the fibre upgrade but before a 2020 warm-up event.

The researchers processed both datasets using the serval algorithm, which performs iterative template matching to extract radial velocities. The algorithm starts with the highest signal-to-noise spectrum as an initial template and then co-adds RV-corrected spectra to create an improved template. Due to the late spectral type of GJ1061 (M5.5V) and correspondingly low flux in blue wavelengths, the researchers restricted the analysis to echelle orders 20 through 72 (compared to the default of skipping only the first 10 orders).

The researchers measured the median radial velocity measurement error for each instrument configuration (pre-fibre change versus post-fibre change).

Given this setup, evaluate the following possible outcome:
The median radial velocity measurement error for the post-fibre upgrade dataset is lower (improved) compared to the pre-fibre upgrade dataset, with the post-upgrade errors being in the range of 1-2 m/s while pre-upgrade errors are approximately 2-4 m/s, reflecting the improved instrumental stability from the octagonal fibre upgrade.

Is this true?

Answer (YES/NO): NO